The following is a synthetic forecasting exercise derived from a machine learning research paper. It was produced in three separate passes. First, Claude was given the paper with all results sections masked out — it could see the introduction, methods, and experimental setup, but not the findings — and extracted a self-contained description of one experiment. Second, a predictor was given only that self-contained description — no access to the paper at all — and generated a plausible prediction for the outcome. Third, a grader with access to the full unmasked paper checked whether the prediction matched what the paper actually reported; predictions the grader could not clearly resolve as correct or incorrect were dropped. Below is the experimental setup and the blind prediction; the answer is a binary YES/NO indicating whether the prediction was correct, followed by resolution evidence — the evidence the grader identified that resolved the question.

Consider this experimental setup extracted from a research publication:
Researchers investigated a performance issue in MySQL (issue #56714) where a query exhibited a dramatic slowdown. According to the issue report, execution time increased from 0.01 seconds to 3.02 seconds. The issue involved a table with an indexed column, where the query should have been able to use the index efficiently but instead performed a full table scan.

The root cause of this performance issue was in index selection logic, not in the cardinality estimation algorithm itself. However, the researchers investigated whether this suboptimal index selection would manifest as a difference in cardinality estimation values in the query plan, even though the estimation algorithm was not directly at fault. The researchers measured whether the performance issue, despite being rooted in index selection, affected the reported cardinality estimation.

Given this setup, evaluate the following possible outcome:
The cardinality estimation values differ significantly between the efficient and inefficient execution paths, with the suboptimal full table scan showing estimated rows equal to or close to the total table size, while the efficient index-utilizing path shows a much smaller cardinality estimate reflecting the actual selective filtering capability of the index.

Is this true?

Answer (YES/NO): YES